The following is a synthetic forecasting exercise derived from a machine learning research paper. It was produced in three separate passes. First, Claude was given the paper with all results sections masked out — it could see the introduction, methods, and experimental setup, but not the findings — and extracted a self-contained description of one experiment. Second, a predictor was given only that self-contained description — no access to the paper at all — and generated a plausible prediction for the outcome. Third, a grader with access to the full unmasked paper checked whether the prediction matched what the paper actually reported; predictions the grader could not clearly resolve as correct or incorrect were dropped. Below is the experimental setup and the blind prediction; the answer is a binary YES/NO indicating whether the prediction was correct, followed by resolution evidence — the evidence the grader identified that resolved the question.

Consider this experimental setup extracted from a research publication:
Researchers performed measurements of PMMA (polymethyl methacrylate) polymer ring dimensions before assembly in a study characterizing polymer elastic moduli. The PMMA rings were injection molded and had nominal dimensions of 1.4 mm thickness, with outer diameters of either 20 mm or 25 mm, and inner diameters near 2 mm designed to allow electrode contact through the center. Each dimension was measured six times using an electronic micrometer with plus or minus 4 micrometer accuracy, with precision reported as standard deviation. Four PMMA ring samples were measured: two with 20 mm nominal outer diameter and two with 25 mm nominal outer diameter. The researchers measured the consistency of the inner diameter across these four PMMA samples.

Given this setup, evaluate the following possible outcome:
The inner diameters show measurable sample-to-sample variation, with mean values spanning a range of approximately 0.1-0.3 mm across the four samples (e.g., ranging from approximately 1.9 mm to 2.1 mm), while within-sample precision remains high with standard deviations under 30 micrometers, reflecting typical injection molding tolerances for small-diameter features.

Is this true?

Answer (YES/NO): NO